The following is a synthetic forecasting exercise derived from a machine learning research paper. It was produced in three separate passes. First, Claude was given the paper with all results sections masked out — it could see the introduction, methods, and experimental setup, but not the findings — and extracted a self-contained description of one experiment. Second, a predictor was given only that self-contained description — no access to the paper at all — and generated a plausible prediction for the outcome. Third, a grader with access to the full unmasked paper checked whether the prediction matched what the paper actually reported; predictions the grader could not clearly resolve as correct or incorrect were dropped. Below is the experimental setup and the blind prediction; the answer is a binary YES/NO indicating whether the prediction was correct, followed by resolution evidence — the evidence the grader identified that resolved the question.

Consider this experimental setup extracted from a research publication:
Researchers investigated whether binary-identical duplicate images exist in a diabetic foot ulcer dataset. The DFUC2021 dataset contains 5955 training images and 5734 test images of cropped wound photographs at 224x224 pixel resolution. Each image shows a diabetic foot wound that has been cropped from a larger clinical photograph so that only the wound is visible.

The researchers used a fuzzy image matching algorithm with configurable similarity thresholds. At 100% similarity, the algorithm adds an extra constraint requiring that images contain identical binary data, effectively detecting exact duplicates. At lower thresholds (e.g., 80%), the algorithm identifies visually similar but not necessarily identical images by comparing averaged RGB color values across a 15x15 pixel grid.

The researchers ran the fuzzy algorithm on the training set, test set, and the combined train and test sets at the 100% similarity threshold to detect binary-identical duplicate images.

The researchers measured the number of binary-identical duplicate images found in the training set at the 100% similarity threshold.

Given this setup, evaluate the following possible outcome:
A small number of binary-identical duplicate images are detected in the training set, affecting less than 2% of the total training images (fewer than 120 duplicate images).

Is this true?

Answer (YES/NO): NO